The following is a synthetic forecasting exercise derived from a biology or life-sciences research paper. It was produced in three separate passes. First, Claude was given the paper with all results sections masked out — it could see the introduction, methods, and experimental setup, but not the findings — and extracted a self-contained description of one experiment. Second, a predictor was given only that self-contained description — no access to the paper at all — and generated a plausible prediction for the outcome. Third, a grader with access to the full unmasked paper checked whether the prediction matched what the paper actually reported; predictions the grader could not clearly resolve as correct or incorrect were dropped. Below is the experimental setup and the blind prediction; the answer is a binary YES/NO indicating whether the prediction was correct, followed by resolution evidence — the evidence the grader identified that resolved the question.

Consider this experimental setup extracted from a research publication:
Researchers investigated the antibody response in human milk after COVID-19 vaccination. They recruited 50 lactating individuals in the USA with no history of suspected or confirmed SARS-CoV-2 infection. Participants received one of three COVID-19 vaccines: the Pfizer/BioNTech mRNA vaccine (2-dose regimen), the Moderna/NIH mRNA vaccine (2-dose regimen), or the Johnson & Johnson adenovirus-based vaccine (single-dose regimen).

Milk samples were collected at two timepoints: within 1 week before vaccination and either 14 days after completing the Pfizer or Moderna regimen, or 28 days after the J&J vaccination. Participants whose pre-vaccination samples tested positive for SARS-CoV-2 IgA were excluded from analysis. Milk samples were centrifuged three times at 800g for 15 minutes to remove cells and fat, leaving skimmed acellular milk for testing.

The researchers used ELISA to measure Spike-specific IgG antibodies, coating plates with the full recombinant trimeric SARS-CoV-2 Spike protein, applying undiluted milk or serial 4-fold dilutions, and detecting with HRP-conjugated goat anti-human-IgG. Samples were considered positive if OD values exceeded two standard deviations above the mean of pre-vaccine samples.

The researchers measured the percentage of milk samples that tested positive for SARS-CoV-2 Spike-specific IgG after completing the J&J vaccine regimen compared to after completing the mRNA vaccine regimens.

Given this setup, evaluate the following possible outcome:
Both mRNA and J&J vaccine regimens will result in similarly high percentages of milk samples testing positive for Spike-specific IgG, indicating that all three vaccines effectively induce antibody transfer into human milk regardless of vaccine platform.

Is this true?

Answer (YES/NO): NO